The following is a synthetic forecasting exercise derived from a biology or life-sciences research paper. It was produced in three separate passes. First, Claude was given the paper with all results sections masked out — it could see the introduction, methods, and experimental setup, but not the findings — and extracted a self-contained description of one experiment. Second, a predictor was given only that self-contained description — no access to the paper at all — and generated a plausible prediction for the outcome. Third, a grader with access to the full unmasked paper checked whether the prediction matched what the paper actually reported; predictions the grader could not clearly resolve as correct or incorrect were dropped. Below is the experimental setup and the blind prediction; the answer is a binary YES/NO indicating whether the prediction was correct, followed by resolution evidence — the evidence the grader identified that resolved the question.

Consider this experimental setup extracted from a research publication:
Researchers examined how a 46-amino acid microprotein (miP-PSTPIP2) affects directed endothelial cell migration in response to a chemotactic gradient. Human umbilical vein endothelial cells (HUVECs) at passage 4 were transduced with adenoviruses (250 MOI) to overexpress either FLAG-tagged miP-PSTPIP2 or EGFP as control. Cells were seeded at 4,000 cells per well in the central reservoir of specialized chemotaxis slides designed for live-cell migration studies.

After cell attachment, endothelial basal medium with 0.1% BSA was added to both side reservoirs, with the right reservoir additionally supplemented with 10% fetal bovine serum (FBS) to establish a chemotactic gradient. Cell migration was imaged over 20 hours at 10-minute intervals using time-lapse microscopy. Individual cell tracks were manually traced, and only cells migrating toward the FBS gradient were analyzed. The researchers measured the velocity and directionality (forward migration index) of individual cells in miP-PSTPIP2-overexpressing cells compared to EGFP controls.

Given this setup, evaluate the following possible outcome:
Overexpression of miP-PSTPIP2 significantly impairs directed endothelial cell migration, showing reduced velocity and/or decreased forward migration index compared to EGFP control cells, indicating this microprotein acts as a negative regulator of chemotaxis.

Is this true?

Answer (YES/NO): YES